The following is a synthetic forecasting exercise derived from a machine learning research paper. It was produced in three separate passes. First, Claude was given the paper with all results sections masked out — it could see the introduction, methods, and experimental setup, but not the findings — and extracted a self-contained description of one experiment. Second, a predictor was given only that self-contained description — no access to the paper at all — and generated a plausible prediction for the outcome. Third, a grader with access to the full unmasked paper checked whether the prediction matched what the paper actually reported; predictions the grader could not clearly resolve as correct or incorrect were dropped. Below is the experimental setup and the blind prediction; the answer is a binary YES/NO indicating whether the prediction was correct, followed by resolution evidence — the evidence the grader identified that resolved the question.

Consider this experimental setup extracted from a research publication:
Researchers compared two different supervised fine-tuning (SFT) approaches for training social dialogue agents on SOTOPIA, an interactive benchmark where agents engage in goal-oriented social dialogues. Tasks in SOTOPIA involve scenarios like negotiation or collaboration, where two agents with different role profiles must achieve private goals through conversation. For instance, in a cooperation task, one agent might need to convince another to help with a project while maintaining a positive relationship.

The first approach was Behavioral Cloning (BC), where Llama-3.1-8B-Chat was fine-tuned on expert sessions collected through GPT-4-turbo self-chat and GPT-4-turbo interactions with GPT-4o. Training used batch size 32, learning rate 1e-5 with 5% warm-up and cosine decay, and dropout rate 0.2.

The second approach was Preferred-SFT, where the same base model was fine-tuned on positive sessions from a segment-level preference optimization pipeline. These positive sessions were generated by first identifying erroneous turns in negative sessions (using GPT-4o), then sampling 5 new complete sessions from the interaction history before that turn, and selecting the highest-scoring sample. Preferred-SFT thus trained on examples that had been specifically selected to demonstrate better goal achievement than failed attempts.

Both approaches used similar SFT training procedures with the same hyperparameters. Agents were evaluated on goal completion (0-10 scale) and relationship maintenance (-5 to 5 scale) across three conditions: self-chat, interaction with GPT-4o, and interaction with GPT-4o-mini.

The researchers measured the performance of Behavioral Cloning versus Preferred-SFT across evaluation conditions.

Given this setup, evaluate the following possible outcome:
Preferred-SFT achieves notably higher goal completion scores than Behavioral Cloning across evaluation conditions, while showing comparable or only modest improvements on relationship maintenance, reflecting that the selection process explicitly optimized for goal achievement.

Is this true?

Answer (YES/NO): NO